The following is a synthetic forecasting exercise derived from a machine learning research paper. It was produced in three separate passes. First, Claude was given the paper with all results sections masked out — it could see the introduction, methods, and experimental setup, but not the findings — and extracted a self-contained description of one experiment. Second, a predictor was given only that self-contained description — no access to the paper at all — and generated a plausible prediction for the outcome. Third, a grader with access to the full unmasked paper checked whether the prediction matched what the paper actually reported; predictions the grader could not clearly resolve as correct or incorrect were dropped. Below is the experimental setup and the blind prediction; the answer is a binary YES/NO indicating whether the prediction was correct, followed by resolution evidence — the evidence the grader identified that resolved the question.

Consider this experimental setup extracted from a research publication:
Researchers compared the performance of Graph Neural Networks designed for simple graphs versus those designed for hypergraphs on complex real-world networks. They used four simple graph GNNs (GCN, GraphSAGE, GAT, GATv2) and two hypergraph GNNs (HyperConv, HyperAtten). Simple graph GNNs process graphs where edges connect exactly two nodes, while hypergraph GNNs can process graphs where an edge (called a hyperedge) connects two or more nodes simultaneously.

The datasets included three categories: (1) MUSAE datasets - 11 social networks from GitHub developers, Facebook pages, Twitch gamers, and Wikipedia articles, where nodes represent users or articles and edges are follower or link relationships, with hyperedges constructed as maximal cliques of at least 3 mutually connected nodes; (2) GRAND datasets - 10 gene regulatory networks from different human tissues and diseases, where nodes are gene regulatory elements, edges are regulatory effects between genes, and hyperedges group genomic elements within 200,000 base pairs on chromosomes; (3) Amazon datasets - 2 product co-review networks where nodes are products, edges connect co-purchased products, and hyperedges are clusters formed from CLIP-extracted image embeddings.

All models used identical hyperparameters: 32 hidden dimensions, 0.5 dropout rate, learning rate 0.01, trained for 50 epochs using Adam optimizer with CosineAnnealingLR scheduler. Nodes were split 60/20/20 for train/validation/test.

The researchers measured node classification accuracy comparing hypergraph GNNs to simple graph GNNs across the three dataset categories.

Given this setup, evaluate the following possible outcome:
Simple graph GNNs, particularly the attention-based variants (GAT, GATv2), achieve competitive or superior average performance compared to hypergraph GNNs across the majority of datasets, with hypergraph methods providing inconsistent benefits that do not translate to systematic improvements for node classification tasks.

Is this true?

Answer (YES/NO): NO